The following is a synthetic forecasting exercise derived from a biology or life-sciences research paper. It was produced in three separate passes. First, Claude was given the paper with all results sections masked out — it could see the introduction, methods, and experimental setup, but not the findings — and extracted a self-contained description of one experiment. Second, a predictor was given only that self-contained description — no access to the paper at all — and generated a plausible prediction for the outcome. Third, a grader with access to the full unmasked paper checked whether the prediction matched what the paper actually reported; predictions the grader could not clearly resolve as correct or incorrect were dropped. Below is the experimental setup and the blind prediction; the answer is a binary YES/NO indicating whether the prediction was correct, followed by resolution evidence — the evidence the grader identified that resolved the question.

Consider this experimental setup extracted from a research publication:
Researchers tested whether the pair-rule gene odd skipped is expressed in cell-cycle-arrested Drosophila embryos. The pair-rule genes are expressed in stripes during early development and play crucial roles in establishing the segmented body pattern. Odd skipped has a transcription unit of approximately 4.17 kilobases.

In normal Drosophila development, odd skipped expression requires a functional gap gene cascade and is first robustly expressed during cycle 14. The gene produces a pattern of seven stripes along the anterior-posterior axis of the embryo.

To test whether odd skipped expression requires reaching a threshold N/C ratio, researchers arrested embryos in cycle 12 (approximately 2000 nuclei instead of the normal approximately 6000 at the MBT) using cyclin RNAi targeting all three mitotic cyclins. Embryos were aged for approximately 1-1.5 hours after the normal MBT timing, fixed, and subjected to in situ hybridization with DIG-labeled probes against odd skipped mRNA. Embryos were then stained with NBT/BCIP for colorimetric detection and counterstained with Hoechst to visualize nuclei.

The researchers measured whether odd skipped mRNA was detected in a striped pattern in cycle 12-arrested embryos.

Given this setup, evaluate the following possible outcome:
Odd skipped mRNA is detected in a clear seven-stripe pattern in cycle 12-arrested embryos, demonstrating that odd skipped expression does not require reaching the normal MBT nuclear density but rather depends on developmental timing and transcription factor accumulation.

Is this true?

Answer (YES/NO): NO